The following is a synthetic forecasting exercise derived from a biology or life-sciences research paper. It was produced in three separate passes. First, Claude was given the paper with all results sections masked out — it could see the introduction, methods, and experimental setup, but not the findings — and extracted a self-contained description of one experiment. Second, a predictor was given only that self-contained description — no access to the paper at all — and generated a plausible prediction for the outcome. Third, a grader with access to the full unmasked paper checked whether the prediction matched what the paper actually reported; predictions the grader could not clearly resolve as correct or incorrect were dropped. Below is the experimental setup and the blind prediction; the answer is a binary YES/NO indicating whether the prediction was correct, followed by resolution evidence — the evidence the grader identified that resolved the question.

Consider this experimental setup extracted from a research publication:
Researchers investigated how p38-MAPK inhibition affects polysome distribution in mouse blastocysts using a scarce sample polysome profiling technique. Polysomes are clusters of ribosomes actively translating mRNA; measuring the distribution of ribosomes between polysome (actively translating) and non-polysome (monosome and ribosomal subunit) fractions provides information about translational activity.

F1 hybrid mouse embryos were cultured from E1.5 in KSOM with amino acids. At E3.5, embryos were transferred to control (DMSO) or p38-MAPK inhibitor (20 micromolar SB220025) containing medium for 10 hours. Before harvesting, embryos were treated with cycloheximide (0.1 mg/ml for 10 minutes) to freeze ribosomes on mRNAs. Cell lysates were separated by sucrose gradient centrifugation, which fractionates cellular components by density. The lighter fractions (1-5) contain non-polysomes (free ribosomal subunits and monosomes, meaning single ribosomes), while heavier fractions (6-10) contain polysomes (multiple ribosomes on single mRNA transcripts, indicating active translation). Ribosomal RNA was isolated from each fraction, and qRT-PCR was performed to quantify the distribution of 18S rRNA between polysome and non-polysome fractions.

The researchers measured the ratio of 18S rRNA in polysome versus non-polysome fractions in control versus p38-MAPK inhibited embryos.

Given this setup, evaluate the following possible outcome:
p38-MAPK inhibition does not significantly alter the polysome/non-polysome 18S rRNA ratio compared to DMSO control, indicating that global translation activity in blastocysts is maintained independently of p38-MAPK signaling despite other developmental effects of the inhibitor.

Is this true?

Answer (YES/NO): NO